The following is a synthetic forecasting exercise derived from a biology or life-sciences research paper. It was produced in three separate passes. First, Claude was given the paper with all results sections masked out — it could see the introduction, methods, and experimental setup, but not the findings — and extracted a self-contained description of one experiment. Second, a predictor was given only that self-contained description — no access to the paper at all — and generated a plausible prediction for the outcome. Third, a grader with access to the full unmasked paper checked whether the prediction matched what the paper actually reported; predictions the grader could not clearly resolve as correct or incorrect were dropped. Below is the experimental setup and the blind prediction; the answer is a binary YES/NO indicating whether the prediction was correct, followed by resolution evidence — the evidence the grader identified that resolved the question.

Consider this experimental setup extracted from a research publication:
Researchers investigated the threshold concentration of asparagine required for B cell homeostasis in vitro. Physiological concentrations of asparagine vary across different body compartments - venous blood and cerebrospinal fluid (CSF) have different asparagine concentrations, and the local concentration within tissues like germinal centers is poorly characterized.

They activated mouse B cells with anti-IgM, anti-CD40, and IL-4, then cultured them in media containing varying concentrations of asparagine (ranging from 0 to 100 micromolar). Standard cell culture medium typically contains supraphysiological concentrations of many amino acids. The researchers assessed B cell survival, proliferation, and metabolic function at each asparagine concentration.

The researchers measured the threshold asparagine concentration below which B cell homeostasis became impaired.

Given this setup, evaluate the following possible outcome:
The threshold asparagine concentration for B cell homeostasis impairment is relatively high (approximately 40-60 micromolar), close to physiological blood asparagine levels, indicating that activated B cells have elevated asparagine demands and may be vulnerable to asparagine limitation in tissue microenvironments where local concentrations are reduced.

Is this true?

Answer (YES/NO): NO